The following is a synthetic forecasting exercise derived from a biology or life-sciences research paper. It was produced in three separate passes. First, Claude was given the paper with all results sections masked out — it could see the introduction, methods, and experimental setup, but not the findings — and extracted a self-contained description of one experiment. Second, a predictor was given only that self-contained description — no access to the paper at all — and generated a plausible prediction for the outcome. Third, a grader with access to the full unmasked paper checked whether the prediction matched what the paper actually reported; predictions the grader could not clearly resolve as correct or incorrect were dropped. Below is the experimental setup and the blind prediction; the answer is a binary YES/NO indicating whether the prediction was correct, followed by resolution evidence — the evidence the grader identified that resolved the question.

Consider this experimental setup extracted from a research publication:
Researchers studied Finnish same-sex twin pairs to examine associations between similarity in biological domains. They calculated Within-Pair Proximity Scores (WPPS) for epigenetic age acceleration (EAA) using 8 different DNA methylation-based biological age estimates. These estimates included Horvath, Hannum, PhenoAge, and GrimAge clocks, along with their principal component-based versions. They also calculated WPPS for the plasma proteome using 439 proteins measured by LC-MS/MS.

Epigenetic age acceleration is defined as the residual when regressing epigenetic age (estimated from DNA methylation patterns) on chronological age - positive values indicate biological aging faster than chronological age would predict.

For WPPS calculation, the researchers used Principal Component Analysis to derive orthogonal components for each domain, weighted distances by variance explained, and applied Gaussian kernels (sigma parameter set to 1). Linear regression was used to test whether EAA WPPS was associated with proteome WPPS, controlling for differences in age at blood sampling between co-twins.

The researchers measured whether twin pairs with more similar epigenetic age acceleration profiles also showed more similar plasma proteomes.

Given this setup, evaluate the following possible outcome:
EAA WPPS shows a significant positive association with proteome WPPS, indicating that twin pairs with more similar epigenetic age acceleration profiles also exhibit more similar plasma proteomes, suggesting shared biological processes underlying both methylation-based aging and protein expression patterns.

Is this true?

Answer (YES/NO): YES